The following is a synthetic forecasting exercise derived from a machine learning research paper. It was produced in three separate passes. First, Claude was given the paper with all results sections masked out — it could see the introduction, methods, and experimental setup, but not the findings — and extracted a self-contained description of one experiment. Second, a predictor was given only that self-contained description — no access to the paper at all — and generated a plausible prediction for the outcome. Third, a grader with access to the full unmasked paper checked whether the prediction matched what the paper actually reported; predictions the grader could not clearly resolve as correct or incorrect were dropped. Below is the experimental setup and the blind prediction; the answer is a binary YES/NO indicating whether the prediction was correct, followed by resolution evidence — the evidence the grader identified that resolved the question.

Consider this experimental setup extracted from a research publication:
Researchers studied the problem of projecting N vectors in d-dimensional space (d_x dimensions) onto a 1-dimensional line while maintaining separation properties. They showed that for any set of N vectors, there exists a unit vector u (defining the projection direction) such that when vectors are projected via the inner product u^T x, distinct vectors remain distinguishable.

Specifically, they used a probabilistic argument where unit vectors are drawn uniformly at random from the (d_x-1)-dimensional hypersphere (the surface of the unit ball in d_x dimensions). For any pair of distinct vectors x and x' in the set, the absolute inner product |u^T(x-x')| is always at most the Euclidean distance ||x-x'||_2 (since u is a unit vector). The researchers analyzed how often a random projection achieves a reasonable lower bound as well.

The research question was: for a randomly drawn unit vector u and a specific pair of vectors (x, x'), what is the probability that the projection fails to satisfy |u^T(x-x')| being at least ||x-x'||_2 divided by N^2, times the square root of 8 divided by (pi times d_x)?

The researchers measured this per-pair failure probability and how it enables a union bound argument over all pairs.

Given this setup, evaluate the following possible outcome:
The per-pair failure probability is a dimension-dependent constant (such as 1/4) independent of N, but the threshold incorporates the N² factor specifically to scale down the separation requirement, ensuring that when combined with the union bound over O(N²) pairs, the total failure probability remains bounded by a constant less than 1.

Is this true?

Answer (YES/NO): NO